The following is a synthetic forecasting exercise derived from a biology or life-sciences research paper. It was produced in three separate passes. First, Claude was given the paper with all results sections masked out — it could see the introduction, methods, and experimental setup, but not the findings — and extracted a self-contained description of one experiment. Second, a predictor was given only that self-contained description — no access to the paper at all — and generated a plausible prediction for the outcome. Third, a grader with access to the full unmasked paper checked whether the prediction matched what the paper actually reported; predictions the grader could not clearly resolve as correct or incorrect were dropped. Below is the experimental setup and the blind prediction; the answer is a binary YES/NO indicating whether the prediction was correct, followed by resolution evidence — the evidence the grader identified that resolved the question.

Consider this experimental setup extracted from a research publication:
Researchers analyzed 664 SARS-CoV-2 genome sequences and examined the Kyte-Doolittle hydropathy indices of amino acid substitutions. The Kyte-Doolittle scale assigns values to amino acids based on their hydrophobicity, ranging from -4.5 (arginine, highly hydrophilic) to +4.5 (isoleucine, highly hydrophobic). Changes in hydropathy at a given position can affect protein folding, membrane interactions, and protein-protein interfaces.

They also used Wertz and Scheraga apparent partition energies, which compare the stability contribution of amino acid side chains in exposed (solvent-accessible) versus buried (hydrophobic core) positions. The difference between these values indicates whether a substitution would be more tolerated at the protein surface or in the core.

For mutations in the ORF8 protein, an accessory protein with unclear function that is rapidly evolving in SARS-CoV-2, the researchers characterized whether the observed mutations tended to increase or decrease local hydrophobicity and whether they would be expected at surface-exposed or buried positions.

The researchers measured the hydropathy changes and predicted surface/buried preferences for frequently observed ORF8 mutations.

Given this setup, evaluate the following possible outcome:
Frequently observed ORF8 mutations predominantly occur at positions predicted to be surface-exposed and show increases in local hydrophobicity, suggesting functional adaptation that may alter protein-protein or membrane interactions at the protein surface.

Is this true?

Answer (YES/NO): NO